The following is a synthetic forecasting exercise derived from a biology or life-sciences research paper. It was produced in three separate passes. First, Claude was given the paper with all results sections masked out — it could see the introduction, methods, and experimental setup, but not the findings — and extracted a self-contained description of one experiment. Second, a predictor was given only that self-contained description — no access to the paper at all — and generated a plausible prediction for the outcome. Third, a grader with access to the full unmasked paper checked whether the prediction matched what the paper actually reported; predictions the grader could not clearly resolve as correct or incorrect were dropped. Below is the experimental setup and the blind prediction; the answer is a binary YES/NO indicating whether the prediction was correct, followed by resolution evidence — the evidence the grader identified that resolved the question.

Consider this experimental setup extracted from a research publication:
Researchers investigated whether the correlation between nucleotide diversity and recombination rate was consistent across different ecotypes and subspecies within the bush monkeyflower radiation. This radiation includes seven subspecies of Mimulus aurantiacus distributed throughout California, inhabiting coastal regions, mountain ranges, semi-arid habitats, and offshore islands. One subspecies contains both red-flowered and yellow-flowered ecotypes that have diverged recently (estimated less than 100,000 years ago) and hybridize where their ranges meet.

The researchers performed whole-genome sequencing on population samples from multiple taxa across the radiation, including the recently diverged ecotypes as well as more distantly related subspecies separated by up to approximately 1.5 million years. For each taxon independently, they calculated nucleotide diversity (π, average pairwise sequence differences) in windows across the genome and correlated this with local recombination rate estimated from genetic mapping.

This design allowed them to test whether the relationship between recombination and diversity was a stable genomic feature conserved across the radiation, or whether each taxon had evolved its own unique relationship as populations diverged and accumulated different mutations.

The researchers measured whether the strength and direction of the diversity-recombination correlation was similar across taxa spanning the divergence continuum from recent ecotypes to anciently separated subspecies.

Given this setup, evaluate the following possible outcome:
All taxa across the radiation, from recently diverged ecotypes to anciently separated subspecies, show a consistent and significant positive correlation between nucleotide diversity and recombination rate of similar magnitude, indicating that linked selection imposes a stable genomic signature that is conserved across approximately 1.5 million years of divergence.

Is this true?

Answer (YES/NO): YES